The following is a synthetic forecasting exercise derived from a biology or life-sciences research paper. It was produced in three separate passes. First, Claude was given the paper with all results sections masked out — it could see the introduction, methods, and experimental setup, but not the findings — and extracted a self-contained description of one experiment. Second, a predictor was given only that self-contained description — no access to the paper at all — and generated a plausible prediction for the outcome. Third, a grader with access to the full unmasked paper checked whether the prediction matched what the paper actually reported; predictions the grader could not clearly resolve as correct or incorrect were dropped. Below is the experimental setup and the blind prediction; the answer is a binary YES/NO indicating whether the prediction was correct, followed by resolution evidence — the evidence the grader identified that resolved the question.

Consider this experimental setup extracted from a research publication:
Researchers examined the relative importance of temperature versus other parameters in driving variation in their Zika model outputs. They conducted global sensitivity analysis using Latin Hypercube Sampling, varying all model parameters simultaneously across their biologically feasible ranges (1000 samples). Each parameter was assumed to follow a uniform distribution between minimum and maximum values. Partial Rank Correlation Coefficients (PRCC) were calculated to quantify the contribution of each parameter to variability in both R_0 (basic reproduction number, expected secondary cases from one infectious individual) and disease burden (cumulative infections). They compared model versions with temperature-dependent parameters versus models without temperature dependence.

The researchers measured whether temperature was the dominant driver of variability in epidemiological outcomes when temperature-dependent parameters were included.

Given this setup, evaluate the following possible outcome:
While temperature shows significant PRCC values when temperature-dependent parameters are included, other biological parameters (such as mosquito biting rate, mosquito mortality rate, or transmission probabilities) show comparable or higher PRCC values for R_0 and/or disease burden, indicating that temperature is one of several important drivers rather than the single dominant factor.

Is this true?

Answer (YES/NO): NO